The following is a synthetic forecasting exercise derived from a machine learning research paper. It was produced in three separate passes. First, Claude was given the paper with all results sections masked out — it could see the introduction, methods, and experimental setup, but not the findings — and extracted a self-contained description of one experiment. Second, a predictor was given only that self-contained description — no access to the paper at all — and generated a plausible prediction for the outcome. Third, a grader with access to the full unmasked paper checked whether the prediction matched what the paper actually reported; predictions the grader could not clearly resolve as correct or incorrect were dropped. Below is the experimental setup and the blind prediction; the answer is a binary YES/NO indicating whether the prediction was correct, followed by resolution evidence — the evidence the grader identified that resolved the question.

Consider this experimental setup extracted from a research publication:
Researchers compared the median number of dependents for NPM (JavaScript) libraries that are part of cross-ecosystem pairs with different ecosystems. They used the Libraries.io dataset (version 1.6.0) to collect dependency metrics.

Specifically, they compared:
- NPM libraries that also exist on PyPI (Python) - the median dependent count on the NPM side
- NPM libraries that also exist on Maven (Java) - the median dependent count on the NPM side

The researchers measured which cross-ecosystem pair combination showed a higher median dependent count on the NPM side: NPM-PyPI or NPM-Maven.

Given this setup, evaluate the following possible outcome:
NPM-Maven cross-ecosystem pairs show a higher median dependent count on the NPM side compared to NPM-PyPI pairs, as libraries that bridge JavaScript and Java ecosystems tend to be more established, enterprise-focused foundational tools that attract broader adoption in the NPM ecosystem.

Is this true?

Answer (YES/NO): YES